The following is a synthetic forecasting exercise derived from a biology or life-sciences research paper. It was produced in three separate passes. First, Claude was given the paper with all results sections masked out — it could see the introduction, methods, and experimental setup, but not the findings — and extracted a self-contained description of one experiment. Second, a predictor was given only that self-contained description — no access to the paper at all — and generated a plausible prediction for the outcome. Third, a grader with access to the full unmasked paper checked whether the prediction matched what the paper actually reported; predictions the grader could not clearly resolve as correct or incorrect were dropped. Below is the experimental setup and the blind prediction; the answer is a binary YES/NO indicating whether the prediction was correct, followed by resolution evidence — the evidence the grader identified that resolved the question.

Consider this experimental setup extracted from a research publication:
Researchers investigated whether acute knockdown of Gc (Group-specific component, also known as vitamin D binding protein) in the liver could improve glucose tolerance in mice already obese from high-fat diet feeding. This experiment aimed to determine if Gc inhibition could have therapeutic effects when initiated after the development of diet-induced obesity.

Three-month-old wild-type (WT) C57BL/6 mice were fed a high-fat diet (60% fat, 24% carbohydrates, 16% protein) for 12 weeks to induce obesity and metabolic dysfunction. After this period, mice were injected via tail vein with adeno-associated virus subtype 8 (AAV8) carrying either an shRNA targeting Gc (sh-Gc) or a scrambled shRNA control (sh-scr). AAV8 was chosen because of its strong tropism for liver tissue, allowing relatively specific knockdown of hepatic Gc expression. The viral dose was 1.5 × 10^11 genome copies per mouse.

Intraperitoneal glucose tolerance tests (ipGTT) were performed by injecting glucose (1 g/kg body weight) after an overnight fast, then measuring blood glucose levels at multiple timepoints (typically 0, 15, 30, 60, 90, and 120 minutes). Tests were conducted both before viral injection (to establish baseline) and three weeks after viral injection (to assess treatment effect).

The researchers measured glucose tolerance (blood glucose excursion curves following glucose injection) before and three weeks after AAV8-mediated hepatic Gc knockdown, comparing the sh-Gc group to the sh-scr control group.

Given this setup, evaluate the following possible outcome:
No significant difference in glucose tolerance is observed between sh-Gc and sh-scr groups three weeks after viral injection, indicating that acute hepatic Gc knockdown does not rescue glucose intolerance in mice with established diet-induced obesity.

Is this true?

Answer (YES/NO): NO